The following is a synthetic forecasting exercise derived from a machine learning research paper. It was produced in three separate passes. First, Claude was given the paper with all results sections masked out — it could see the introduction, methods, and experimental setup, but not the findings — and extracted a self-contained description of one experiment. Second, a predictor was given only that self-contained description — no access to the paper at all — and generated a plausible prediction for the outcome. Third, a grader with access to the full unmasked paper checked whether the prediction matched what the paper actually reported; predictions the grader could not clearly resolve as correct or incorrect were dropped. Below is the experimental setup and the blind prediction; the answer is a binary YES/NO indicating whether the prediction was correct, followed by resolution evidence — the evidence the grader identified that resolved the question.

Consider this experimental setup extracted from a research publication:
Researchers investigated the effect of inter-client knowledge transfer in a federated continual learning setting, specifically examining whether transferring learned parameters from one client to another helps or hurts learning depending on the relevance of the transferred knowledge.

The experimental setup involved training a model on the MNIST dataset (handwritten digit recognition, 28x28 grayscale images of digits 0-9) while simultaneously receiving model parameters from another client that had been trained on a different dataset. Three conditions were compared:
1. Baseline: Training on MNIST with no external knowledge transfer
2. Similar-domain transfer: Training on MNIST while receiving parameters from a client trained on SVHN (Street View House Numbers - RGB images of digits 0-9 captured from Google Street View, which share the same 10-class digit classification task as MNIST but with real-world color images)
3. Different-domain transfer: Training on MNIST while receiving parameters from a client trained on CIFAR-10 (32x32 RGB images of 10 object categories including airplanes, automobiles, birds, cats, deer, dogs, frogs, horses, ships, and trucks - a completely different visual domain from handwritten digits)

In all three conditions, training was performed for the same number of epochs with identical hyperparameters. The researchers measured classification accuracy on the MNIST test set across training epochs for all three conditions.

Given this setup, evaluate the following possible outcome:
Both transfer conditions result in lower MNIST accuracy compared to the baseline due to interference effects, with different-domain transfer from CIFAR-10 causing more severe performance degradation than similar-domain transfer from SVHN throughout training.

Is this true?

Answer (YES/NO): NO